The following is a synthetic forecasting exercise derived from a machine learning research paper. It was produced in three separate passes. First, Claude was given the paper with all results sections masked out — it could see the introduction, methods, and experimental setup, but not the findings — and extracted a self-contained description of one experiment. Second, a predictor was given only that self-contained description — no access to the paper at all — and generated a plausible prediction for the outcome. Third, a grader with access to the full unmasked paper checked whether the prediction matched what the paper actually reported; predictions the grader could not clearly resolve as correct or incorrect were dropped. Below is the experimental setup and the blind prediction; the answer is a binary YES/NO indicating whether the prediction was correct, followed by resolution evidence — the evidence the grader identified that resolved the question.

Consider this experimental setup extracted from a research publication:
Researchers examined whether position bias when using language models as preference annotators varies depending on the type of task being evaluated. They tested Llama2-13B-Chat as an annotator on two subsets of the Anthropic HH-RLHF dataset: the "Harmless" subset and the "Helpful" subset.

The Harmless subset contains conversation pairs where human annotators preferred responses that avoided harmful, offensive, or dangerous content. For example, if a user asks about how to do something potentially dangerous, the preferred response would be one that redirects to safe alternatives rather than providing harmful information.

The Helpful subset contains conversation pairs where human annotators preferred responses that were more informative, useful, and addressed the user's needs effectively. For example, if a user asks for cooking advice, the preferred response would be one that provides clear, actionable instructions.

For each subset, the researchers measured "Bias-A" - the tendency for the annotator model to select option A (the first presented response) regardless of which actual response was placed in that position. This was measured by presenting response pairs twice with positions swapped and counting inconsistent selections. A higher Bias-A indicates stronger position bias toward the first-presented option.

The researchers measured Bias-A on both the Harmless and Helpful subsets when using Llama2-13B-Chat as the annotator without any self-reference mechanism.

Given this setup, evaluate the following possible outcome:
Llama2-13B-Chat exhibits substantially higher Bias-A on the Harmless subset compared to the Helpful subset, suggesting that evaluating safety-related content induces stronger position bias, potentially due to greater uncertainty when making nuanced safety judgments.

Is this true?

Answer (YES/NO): NO